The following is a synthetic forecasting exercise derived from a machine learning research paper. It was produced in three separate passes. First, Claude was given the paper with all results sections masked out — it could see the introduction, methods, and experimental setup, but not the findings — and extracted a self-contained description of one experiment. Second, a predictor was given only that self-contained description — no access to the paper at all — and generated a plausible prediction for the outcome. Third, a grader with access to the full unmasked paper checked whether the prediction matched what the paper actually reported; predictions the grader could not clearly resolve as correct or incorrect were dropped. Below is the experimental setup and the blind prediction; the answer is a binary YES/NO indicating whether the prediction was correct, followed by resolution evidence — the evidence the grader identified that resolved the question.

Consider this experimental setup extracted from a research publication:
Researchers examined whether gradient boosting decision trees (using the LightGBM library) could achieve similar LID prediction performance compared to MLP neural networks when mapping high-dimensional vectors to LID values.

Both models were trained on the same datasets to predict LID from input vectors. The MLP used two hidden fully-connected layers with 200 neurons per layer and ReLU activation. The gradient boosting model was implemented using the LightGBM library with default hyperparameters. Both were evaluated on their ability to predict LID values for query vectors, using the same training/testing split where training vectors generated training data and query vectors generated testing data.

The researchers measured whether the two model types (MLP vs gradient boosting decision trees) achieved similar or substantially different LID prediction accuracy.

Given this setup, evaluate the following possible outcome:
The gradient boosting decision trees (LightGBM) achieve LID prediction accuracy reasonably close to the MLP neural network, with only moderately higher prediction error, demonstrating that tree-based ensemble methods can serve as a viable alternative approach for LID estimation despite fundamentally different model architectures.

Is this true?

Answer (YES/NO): NO